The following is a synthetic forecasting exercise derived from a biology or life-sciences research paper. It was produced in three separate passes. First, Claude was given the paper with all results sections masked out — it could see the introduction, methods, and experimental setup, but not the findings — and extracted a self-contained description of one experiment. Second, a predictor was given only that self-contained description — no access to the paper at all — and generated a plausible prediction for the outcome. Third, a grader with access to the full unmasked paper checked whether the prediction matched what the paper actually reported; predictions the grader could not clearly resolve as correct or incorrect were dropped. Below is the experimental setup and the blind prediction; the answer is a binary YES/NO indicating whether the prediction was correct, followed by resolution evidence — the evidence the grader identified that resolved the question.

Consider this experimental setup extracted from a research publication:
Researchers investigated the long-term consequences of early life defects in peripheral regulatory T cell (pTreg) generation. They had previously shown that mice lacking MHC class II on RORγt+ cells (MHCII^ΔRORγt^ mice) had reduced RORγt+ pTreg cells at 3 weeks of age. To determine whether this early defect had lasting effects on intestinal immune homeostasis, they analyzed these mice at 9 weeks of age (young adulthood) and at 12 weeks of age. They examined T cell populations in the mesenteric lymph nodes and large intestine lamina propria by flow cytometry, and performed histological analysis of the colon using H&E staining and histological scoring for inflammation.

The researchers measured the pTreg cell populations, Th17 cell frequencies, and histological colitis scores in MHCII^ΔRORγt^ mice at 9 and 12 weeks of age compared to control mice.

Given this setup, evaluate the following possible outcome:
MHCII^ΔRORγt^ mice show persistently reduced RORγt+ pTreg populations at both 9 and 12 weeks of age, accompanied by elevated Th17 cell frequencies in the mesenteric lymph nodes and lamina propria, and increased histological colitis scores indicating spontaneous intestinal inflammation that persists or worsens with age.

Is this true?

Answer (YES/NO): YES